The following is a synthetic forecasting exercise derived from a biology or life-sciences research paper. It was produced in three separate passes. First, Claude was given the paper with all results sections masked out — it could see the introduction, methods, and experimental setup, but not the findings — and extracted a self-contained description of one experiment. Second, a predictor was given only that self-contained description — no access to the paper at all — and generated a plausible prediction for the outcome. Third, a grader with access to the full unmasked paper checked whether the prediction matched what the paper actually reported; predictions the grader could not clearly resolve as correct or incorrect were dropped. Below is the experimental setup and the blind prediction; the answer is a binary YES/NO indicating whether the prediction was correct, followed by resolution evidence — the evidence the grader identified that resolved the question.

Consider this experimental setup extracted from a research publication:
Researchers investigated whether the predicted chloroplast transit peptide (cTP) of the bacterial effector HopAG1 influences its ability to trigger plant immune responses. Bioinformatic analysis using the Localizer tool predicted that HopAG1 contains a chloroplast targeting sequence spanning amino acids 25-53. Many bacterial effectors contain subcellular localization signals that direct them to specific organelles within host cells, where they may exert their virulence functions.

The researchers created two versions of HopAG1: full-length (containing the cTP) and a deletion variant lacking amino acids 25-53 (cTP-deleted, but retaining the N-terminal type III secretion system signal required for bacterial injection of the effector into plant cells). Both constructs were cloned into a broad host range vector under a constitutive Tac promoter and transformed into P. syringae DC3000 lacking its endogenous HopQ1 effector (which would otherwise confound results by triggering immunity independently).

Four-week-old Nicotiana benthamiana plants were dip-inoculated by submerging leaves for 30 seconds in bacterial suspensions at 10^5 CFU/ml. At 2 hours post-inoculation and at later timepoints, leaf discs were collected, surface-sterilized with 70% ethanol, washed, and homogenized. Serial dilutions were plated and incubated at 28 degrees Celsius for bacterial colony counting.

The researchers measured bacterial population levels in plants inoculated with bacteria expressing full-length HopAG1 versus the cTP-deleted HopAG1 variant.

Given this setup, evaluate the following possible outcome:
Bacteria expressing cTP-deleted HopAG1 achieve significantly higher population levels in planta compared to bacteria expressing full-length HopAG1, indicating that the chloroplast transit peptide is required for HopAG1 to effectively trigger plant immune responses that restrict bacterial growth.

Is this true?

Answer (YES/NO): YES